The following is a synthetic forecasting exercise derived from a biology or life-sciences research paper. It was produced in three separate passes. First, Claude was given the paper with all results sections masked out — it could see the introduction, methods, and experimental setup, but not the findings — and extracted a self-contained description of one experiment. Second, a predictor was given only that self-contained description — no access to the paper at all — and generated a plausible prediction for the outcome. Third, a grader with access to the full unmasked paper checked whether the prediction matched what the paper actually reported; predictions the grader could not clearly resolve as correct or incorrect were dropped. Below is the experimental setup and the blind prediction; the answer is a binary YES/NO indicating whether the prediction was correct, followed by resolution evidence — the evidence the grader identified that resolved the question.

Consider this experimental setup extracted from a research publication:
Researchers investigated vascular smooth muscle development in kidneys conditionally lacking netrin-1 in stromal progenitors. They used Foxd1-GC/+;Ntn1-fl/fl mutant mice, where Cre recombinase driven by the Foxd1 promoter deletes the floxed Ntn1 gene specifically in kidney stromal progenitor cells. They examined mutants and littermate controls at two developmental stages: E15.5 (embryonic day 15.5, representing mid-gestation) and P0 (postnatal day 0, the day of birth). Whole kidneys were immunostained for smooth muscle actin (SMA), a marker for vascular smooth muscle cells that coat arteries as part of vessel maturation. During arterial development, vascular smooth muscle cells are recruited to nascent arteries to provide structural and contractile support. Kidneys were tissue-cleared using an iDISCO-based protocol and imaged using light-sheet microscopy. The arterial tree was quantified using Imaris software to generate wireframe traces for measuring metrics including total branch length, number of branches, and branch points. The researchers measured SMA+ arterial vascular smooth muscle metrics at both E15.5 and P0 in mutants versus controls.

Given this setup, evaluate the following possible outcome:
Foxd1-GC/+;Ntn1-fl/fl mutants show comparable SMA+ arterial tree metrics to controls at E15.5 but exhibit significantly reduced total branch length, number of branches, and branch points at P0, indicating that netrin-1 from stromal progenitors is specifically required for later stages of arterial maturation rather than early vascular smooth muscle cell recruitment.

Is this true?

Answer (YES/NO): NO